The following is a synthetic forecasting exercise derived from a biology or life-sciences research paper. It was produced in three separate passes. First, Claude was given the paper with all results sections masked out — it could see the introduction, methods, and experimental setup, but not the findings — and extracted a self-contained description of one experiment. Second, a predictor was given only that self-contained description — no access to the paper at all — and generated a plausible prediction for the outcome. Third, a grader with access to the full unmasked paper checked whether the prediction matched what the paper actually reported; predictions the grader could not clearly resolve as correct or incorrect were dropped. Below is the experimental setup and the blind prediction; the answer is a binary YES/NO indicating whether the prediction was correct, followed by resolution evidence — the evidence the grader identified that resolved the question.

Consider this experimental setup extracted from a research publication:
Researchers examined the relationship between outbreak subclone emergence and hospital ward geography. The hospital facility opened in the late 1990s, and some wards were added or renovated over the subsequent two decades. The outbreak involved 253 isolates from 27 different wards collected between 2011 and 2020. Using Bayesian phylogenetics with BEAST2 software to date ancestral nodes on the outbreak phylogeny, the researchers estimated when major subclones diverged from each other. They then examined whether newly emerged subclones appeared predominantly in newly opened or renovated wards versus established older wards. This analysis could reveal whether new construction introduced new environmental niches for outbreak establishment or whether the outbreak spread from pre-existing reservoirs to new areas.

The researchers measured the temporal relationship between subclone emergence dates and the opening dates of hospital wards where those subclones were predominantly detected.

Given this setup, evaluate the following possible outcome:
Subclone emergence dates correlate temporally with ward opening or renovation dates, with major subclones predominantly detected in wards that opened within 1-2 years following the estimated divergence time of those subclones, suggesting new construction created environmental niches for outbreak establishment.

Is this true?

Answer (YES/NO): NO